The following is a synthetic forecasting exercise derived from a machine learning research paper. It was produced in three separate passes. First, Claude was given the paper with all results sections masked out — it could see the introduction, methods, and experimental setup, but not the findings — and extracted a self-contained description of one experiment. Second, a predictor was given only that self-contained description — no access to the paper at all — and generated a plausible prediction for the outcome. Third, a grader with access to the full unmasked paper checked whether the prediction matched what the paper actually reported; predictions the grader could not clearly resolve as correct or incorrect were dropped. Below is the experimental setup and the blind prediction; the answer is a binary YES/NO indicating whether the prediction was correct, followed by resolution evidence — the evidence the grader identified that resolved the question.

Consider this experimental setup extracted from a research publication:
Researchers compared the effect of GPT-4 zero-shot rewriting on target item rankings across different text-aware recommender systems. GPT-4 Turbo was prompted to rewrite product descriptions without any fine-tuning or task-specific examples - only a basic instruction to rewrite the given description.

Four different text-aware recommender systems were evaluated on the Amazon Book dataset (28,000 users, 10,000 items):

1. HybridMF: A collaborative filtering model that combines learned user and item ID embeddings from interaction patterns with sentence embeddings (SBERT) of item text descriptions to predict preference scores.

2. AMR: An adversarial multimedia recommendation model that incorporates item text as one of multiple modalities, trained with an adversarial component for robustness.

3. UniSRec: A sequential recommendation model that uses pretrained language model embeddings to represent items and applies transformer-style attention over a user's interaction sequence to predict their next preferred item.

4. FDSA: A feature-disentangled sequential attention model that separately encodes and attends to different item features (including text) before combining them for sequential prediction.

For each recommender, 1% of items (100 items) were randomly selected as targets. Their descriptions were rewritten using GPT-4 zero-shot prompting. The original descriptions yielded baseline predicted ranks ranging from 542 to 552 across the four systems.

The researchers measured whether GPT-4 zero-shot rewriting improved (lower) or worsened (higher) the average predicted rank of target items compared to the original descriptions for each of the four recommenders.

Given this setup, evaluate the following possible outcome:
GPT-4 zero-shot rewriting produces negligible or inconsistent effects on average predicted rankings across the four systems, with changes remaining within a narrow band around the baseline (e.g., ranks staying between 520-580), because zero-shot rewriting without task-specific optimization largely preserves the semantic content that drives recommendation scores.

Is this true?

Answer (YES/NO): YES